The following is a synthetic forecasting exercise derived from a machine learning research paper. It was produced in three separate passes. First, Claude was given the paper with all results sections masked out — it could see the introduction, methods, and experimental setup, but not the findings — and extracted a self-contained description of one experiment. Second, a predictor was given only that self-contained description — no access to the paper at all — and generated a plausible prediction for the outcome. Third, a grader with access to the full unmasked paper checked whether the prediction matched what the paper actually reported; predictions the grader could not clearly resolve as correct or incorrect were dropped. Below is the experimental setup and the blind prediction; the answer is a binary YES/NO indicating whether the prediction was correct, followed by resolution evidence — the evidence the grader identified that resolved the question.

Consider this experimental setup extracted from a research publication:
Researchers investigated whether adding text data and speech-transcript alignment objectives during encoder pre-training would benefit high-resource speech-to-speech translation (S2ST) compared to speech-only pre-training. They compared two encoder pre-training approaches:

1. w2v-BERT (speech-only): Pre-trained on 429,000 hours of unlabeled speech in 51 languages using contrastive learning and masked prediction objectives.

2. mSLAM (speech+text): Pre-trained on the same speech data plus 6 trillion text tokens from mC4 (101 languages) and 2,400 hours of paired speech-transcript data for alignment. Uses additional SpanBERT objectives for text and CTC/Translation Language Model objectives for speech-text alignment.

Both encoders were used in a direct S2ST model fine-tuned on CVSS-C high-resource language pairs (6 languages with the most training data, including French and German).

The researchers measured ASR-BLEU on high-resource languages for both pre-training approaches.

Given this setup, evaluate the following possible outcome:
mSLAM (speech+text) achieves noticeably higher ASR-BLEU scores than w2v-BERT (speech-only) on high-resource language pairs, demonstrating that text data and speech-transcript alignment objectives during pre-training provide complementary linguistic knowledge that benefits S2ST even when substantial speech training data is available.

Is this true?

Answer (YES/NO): NO